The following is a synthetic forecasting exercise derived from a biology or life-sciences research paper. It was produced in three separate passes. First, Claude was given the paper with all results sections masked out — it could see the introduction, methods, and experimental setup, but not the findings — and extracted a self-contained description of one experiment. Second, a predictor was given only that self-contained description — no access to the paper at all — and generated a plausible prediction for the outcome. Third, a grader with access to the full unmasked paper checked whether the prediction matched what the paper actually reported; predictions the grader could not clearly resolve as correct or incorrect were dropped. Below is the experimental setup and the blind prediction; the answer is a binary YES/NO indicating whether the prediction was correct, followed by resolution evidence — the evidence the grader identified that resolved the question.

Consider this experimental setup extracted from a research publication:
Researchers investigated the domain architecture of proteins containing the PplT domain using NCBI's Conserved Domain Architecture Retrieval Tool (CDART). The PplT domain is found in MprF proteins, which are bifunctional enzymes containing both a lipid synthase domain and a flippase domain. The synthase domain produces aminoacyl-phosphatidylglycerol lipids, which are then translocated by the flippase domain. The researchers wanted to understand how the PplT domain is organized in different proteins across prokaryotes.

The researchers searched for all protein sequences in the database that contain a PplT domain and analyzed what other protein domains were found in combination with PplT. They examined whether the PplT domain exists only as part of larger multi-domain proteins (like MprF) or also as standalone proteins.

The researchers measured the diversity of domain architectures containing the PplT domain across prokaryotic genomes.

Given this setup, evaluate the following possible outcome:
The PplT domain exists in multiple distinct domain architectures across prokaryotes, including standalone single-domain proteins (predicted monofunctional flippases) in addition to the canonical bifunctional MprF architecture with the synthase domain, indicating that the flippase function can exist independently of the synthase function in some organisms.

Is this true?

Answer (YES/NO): YES